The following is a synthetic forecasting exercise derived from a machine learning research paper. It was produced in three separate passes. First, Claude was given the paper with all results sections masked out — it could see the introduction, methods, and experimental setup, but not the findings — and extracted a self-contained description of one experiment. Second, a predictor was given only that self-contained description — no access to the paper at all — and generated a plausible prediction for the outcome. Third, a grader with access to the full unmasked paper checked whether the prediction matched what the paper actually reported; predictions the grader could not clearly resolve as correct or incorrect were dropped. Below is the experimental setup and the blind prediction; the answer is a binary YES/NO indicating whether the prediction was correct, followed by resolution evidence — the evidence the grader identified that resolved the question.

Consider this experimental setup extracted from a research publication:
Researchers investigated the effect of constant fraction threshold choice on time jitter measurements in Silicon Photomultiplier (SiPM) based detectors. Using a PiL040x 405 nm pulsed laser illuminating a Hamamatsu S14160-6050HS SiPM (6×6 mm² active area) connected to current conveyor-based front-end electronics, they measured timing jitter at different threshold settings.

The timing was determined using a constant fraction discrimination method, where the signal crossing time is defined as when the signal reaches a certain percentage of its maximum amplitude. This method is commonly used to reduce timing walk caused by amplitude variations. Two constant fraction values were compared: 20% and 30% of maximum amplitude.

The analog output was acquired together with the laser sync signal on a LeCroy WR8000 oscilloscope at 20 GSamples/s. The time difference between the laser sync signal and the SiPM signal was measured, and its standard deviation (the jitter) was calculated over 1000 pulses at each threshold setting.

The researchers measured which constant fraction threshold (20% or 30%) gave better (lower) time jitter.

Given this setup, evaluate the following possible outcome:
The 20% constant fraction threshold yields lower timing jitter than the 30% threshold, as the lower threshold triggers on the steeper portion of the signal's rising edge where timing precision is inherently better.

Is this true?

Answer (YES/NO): NO